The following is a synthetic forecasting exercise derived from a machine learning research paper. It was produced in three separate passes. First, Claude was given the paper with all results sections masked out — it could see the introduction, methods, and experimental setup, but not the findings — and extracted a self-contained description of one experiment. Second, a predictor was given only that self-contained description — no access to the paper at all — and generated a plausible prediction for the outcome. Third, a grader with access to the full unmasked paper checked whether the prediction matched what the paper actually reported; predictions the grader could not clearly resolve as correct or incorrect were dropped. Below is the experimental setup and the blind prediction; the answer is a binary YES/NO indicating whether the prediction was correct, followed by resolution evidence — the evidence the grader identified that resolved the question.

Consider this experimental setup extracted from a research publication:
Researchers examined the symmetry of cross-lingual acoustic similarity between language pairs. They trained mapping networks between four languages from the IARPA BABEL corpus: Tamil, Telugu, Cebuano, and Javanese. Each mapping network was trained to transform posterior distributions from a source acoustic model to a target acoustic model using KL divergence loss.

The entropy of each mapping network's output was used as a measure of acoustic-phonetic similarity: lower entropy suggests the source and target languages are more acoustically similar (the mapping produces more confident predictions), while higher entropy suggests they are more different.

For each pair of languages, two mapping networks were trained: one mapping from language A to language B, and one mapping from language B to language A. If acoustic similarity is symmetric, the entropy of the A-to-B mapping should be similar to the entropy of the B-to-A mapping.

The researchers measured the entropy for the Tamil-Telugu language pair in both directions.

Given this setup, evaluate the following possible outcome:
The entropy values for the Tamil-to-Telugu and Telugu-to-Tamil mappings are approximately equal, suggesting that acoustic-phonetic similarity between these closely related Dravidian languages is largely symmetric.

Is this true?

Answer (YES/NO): NO